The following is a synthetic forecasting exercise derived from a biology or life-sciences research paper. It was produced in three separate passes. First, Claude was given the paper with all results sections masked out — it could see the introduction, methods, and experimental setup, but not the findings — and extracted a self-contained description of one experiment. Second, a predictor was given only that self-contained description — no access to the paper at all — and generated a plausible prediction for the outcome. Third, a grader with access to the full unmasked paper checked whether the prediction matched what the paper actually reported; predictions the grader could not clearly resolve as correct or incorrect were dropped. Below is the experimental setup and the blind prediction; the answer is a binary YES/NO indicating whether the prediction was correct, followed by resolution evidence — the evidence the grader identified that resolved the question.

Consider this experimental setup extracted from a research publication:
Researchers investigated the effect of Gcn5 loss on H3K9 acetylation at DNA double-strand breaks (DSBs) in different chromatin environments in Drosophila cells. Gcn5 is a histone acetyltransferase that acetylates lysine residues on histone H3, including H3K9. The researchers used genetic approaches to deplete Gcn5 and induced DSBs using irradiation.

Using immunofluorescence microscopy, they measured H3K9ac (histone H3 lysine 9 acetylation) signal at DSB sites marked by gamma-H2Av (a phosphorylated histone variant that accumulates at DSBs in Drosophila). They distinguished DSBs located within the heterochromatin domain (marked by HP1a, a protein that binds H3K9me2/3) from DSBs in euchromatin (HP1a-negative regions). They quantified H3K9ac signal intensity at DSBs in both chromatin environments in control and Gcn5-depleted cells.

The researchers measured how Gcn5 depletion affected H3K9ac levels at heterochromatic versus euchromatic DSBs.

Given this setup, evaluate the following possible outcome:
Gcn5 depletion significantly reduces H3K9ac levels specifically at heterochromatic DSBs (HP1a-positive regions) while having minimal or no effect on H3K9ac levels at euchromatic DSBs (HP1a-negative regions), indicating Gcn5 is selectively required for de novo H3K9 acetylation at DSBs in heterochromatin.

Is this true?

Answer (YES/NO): YES